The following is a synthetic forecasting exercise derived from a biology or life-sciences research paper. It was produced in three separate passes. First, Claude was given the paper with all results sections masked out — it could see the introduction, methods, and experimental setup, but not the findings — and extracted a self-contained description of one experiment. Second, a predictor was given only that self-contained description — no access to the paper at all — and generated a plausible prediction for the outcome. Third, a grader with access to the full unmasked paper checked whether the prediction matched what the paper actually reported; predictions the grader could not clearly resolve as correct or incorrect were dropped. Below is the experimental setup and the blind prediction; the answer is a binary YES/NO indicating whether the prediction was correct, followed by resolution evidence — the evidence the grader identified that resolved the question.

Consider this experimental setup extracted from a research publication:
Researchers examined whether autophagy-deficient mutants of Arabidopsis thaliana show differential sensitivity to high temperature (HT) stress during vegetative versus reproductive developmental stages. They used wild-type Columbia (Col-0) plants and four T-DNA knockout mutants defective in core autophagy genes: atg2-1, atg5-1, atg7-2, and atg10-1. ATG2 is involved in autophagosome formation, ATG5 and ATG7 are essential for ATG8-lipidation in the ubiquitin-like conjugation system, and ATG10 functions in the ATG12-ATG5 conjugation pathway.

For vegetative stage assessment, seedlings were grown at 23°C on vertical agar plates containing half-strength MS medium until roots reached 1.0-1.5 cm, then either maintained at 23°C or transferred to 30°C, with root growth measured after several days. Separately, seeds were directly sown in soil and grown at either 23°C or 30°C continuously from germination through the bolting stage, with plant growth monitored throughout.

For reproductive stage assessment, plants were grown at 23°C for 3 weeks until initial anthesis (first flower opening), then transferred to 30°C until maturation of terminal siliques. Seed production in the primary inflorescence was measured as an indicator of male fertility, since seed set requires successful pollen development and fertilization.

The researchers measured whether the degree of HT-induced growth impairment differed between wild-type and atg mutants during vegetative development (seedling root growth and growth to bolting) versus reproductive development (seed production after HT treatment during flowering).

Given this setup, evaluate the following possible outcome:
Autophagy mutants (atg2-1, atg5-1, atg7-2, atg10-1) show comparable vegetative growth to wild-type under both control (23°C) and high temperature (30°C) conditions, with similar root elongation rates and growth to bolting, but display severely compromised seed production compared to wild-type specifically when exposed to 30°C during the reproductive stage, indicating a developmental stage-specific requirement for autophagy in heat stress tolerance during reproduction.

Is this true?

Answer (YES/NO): YES